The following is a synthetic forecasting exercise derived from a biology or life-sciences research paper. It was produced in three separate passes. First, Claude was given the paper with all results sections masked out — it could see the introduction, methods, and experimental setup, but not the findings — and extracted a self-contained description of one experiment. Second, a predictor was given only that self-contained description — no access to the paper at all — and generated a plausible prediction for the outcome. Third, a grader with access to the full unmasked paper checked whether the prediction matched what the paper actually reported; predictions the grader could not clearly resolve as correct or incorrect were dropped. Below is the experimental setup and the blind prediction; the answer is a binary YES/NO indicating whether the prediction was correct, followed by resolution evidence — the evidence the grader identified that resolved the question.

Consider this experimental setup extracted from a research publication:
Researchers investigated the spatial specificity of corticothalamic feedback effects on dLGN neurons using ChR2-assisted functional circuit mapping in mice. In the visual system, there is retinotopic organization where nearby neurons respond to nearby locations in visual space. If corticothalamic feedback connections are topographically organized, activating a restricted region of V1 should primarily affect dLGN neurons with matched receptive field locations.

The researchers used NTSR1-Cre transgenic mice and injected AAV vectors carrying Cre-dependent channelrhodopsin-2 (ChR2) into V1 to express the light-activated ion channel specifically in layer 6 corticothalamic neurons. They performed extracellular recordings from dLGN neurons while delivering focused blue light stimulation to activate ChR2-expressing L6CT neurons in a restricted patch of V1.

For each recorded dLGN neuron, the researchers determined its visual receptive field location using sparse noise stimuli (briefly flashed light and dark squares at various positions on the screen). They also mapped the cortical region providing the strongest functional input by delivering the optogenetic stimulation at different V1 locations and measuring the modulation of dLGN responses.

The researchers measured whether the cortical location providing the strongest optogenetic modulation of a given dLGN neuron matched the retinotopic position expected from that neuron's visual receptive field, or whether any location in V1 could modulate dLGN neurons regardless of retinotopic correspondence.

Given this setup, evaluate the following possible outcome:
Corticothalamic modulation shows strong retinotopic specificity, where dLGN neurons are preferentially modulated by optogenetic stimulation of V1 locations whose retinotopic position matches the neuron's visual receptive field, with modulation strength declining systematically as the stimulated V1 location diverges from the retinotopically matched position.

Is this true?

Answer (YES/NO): NO